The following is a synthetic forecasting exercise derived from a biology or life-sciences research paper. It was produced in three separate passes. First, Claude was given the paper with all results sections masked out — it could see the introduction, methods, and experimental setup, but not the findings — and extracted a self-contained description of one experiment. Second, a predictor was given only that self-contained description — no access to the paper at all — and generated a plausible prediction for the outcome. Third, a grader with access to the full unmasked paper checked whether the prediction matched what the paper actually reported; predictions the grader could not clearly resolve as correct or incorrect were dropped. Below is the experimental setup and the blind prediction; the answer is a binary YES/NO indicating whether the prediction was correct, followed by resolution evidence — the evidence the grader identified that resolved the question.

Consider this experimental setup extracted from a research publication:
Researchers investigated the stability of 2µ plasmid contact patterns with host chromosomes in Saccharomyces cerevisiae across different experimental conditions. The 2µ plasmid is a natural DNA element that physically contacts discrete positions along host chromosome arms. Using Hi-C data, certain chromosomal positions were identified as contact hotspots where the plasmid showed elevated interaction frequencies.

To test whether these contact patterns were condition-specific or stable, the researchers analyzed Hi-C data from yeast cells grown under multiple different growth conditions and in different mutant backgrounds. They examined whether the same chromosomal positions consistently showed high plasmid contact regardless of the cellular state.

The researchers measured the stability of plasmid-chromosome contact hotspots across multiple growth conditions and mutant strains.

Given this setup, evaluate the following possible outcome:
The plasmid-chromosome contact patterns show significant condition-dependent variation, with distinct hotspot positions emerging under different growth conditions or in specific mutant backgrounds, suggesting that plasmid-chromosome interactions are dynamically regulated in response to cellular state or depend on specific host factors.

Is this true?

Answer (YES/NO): NO